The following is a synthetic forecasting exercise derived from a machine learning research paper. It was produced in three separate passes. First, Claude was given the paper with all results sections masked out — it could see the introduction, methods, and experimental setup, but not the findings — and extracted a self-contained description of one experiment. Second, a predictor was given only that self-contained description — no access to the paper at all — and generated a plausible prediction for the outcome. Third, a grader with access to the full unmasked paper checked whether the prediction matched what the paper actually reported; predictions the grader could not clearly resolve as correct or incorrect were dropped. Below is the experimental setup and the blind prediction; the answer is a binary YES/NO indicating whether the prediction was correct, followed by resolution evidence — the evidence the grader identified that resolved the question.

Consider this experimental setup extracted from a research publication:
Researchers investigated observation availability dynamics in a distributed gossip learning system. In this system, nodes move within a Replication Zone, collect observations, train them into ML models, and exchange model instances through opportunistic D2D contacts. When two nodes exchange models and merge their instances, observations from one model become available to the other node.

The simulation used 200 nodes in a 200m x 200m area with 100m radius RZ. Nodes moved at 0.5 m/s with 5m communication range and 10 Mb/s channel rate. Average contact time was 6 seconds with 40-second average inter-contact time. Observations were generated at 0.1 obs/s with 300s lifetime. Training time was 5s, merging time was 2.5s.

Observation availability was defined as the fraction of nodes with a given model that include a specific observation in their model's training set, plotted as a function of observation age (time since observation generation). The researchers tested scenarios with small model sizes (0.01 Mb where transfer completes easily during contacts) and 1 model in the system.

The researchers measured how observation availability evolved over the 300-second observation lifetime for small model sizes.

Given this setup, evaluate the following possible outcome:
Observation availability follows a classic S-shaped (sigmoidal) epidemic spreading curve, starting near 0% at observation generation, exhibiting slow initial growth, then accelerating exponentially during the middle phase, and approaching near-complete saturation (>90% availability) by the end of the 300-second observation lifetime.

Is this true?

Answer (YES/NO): NO